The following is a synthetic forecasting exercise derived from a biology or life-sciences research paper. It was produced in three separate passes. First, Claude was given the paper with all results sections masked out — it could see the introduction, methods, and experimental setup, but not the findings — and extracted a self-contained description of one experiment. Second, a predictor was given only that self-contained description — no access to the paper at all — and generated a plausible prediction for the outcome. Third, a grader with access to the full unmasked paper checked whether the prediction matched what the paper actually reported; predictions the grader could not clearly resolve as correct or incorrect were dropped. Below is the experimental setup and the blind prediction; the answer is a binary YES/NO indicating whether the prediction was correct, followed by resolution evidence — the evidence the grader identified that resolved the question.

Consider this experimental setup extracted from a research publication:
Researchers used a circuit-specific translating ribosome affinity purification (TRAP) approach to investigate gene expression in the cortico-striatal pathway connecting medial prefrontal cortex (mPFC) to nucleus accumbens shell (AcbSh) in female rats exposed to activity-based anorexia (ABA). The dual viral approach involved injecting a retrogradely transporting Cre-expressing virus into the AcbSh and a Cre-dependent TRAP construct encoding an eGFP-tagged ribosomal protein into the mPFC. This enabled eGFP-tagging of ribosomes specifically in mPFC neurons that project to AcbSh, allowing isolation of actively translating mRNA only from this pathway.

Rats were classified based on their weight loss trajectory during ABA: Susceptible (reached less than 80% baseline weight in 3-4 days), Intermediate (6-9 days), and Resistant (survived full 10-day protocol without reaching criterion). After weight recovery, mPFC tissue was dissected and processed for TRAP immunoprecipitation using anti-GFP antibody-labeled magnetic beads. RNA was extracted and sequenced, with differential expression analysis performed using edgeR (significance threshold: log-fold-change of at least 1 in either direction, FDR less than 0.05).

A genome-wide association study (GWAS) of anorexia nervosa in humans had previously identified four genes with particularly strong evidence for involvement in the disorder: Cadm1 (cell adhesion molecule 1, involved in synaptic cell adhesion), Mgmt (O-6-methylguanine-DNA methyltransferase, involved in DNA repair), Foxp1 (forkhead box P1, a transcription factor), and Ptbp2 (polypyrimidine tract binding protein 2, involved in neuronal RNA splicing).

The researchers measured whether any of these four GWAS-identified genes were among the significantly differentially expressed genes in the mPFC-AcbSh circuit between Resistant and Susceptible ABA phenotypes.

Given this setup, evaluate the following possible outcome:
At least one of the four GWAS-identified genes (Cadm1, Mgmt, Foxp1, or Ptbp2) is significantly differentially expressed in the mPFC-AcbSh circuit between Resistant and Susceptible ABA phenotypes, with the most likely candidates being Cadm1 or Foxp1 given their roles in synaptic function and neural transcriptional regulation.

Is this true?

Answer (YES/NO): NO